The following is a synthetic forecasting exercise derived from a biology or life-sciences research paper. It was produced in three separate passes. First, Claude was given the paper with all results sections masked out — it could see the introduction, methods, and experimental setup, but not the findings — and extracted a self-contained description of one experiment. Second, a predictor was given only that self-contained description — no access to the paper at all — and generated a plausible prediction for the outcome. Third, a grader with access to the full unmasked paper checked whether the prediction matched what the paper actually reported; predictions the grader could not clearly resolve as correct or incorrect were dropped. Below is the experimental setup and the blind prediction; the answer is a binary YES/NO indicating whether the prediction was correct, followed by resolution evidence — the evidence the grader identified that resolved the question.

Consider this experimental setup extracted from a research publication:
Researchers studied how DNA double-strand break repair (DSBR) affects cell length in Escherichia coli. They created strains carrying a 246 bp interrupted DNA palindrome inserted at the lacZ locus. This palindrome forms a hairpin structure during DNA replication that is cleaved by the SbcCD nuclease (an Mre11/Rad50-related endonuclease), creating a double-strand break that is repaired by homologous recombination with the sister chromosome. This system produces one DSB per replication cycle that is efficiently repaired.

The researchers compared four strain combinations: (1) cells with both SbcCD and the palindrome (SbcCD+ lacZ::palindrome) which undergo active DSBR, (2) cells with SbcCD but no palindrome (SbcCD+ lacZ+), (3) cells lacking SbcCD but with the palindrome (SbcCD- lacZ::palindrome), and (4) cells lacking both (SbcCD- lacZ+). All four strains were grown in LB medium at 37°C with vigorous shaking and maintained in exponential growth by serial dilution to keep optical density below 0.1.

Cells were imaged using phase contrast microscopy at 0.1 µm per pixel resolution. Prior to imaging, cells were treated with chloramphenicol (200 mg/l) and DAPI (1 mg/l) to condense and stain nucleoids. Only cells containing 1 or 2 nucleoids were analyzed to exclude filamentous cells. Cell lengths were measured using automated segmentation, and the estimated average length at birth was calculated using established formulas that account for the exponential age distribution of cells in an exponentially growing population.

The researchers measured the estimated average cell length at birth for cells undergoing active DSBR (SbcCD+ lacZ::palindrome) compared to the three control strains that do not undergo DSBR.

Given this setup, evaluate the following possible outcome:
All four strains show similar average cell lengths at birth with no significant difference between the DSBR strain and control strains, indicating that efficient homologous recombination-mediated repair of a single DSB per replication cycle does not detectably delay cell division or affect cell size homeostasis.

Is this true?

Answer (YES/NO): NO